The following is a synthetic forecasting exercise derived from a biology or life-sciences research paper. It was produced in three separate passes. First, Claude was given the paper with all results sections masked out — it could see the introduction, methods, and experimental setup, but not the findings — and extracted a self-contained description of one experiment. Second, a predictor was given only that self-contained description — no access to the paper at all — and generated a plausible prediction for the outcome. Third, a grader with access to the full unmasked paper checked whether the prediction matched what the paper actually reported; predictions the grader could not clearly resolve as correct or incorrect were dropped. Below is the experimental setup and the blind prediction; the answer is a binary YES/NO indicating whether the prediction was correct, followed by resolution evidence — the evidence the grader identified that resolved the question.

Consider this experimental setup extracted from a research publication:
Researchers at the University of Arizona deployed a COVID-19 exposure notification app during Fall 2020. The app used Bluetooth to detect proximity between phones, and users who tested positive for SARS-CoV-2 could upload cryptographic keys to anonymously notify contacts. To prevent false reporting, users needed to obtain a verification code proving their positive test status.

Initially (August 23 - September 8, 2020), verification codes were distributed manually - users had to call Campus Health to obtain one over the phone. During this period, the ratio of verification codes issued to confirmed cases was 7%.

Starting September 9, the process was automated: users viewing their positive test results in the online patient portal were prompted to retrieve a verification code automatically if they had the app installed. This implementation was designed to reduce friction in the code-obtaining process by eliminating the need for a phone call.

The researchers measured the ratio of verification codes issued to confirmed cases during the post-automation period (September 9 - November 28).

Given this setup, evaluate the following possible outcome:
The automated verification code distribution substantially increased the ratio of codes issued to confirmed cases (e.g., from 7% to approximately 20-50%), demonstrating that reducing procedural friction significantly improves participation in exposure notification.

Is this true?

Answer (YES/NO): YES